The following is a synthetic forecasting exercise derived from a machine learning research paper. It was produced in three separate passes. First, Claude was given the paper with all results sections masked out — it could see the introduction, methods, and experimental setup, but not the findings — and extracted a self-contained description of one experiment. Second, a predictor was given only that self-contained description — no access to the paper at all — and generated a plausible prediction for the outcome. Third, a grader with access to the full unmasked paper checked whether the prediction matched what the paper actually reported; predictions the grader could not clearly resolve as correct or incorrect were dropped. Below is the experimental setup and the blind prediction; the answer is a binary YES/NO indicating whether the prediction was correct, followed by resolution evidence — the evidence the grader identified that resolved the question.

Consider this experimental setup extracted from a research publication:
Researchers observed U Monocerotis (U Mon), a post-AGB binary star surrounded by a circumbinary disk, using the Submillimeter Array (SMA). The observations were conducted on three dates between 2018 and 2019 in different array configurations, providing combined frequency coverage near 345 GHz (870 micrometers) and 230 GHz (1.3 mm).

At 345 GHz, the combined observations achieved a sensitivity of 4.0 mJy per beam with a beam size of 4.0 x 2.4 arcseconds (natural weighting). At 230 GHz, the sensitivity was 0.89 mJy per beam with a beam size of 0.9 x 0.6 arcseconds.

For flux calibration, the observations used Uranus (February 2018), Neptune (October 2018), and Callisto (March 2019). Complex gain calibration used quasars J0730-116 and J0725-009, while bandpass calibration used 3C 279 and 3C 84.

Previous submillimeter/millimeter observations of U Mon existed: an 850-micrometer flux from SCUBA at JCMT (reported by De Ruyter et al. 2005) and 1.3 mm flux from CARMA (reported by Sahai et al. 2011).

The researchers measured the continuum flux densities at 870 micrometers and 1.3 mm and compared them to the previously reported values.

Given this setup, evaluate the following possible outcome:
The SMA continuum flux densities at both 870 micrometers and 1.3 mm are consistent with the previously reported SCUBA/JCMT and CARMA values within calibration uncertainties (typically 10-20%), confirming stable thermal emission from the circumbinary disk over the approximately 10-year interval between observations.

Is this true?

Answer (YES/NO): YES